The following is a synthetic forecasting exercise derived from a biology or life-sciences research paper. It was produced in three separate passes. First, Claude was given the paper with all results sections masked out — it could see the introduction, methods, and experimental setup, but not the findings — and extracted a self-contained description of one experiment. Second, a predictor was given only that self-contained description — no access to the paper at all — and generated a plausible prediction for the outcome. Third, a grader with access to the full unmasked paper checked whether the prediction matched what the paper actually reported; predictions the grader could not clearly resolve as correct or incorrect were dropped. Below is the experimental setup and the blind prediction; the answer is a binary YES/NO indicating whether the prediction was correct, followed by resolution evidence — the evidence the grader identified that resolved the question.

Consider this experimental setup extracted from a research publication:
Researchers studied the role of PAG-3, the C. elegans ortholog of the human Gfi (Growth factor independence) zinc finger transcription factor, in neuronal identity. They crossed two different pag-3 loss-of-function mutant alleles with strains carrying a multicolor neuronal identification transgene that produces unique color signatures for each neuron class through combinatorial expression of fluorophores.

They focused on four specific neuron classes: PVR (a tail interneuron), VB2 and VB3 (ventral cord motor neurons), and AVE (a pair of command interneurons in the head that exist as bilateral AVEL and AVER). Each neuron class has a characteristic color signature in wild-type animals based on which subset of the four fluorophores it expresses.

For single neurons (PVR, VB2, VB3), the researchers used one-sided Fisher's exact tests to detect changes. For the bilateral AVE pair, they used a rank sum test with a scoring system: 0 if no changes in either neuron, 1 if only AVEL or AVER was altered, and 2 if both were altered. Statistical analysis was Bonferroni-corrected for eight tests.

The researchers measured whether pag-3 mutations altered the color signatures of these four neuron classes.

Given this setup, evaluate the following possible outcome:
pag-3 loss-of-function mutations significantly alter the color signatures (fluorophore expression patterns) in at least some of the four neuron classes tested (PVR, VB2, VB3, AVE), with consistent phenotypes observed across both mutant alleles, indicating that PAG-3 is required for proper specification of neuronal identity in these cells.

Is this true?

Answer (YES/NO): YES